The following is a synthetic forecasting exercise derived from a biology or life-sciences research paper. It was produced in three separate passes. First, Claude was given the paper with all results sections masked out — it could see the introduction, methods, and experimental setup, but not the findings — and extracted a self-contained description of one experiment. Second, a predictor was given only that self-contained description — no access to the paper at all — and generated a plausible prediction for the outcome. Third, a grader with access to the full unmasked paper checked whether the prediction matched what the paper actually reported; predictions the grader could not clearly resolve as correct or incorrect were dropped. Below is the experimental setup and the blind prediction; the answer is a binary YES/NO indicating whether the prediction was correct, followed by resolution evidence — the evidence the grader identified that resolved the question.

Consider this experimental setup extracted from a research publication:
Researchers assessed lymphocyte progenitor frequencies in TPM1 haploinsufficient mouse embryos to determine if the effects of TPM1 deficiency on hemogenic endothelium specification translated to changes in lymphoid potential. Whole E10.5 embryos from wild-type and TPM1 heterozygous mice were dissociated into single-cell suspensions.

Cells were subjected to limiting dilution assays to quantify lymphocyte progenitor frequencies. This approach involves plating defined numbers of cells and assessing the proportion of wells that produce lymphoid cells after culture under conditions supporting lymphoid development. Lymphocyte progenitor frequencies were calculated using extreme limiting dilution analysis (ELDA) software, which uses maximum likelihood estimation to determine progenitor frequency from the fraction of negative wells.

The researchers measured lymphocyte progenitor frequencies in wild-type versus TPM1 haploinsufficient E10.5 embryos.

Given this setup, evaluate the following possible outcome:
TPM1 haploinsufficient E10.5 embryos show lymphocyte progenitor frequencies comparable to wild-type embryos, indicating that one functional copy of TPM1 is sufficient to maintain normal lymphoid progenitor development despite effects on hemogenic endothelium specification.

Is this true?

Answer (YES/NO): NO